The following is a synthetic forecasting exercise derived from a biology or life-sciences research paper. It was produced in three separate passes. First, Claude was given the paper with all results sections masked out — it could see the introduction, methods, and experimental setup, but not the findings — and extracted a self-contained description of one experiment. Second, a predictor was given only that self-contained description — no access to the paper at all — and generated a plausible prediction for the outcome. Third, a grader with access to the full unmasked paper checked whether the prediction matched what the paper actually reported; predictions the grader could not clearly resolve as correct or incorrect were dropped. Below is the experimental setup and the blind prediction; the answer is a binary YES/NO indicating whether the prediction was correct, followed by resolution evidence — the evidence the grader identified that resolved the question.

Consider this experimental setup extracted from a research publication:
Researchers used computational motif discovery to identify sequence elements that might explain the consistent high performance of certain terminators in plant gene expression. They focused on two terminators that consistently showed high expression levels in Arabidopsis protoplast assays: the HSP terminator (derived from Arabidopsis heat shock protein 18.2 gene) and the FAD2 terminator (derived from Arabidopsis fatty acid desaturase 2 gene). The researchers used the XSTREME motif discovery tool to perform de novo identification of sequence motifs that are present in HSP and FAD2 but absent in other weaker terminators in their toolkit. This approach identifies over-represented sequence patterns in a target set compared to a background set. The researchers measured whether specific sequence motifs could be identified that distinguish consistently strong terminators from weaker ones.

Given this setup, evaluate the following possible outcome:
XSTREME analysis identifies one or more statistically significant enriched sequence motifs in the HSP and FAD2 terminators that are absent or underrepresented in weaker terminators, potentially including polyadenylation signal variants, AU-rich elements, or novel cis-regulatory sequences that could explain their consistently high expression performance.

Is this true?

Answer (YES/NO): YES